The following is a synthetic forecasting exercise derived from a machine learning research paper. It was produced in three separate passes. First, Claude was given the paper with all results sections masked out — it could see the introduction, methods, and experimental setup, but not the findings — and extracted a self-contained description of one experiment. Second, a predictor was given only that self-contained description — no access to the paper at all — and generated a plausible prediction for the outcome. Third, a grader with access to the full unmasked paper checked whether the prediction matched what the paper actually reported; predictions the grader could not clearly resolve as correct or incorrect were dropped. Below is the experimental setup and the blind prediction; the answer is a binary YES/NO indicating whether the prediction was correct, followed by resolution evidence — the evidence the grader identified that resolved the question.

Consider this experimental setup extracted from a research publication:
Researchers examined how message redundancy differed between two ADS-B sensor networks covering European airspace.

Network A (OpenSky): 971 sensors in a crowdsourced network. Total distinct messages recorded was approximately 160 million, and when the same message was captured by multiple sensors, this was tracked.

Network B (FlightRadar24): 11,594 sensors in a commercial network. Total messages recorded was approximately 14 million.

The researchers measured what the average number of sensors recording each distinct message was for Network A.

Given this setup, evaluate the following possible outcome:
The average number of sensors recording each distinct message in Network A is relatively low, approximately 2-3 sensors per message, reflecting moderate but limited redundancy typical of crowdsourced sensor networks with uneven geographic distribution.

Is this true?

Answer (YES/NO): NO